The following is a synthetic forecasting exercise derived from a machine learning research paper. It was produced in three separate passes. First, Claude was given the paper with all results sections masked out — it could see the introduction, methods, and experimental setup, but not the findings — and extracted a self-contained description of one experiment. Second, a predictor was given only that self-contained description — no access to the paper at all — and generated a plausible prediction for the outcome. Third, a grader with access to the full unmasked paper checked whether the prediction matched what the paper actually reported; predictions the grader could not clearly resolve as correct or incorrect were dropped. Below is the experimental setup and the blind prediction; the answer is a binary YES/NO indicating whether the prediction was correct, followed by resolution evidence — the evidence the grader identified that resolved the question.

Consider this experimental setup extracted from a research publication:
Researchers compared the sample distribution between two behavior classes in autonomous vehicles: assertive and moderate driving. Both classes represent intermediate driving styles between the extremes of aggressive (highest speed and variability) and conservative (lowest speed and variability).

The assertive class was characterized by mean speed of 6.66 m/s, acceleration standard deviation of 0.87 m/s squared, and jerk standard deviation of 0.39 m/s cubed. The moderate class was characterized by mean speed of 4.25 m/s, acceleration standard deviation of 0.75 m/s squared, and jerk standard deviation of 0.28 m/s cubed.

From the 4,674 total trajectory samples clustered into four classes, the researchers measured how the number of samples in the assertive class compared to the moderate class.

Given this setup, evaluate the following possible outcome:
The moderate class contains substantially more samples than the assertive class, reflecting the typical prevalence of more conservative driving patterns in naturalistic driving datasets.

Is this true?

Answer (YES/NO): NO